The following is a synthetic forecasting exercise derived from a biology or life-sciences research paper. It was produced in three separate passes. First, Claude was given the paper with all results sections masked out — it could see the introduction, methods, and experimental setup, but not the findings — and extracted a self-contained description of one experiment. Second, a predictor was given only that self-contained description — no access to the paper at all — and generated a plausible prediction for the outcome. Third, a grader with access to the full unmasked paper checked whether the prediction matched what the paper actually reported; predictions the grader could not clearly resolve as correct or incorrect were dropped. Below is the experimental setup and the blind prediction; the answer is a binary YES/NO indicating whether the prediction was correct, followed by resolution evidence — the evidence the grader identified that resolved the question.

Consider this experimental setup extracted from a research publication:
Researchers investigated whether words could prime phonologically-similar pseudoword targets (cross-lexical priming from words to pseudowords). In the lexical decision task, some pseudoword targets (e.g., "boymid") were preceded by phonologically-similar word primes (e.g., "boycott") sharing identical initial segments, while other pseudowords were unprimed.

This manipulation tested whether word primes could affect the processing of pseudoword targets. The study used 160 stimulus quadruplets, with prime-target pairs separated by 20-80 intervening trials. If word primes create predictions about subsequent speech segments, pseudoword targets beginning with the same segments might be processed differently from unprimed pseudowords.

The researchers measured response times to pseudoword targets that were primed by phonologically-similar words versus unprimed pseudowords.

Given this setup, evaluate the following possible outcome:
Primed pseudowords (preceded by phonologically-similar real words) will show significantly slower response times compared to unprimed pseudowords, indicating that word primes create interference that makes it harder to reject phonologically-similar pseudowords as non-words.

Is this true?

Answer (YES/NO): NO